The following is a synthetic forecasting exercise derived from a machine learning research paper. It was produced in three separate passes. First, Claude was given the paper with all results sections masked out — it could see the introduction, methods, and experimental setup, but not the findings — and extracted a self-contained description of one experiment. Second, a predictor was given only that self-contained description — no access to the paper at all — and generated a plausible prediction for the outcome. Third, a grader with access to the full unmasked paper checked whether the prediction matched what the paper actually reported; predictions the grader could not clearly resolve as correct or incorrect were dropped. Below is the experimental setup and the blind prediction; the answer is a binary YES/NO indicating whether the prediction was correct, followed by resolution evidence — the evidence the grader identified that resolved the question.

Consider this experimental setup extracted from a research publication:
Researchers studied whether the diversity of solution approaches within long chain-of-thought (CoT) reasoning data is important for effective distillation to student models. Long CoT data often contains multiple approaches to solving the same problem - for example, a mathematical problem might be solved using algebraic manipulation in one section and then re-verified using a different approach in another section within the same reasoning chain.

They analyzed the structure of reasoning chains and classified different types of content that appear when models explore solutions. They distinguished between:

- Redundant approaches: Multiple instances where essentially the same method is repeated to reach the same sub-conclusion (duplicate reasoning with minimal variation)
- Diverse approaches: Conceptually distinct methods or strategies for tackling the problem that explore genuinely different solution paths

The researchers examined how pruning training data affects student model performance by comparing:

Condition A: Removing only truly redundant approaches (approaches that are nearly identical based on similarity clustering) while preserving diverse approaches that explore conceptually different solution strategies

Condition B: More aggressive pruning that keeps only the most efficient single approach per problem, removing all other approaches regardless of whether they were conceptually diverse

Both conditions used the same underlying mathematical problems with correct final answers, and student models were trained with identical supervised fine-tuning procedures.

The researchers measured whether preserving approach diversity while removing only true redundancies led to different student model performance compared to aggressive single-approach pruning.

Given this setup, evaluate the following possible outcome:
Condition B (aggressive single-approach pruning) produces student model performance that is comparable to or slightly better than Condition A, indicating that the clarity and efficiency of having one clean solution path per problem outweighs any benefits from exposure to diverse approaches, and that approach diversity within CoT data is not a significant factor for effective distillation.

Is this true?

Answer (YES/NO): NO